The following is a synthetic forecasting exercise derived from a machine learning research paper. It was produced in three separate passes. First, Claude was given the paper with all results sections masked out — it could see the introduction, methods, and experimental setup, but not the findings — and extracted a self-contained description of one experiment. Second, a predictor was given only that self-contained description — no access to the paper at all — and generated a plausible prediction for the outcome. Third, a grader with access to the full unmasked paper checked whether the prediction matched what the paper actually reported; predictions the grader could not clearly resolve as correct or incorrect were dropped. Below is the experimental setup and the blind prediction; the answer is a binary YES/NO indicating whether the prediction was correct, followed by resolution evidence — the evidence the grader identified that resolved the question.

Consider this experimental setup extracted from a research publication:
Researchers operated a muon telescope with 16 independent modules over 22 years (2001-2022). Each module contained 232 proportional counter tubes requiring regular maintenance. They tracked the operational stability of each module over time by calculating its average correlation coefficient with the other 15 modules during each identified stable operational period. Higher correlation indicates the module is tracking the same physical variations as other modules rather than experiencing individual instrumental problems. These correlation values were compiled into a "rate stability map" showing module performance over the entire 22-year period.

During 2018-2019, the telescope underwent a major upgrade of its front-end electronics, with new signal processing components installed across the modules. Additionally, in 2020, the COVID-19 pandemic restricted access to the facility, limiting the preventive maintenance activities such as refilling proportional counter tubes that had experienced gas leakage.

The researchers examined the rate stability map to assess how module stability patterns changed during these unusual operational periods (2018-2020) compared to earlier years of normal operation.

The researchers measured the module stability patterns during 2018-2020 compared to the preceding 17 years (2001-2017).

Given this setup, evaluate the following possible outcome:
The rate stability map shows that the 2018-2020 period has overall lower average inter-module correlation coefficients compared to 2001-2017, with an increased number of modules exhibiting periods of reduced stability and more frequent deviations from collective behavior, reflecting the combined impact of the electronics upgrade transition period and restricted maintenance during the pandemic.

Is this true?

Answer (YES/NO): YES